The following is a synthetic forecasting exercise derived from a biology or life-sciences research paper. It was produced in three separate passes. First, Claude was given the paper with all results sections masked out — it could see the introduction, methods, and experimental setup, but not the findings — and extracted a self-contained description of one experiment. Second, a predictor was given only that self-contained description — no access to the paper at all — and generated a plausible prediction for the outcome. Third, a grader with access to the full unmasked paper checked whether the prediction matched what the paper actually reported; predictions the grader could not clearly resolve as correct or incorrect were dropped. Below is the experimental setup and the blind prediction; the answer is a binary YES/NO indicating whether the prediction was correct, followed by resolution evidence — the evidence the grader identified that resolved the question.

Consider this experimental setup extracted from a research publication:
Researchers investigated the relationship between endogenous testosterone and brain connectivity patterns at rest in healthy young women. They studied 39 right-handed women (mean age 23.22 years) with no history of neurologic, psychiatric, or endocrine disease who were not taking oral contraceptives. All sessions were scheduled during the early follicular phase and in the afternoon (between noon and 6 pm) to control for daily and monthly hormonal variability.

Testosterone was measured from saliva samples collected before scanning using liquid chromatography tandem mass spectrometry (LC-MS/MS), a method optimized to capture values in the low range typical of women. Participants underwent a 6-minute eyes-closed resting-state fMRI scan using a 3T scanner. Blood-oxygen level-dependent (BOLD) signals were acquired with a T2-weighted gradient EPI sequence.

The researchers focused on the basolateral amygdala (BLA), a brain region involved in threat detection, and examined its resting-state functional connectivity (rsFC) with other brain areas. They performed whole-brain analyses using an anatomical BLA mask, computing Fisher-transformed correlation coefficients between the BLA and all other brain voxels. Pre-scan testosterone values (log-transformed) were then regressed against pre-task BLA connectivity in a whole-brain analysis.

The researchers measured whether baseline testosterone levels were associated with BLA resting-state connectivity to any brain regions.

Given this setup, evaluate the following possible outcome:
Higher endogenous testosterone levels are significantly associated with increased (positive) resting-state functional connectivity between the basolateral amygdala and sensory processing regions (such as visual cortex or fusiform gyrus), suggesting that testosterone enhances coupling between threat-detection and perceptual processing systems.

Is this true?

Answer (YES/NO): NO